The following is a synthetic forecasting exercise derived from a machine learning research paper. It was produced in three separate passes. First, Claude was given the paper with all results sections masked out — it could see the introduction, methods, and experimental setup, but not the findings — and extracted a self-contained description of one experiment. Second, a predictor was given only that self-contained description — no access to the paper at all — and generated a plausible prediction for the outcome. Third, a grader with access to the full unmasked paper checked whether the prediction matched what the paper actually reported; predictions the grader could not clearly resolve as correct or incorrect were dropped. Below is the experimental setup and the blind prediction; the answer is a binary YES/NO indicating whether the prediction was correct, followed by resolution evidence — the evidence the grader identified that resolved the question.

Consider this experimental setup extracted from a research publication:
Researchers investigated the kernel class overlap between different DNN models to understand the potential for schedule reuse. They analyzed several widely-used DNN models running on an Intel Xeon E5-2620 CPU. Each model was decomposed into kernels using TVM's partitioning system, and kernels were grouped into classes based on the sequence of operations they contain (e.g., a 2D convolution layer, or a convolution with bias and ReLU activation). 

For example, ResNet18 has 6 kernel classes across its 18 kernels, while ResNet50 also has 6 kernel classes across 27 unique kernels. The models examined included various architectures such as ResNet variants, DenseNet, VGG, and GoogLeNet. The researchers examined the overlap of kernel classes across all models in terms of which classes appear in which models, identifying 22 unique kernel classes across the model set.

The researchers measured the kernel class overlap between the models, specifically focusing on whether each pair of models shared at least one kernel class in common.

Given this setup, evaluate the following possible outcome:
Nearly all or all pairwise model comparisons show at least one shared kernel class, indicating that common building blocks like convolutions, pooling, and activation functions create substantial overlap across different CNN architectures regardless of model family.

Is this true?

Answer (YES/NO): YES